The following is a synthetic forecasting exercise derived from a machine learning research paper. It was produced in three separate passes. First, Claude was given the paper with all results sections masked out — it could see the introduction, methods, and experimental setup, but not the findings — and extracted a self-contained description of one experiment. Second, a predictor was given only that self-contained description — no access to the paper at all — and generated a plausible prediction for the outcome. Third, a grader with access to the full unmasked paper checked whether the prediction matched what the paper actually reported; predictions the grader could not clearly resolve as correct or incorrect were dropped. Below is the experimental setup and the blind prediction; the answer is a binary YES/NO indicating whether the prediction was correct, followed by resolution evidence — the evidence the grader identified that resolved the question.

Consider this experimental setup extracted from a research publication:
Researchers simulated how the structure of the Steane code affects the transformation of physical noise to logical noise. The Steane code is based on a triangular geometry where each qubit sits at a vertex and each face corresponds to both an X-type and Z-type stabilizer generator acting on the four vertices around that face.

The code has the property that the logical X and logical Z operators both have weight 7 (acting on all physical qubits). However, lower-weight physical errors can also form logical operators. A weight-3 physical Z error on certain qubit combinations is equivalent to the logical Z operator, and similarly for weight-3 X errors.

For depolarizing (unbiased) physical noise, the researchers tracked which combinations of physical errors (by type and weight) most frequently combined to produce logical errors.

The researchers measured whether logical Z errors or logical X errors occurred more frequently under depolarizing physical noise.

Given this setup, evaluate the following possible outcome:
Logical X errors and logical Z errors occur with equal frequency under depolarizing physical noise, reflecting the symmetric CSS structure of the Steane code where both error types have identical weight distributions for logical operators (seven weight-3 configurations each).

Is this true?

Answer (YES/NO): NO